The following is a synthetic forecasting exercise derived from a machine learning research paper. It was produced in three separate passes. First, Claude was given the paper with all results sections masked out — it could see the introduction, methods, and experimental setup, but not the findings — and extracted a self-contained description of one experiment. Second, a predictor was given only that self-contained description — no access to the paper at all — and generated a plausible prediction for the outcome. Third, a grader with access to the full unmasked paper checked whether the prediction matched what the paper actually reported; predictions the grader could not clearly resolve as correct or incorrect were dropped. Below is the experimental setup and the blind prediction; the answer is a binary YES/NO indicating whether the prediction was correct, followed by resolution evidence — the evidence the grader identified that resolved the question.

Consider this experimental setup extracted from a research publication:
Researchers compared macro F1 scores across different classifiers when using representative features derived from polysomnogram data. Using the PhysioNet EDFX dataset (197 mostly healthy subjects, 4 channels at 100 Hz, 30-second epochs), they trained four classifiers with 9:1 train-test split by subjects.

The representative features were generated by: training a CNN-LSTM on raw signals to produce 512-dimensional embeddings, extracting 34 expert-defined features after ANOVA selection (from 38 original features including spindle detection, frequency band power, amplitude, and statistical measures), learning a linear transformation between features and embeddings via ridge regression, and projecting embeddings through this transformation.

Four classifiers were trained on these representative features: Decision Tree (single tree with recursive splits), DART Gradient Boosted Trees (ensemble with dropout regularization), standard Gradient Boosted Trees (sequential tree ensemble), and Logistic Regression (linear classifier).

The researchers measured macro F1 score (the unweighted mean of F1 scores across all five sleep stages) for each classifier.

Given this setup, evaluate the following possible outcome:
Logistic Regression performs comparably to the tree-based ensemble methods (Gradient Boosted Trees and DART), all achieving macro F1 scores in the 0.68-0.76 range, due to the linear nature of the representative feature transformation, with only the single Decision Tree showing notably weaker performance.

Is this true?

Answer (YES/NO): NO